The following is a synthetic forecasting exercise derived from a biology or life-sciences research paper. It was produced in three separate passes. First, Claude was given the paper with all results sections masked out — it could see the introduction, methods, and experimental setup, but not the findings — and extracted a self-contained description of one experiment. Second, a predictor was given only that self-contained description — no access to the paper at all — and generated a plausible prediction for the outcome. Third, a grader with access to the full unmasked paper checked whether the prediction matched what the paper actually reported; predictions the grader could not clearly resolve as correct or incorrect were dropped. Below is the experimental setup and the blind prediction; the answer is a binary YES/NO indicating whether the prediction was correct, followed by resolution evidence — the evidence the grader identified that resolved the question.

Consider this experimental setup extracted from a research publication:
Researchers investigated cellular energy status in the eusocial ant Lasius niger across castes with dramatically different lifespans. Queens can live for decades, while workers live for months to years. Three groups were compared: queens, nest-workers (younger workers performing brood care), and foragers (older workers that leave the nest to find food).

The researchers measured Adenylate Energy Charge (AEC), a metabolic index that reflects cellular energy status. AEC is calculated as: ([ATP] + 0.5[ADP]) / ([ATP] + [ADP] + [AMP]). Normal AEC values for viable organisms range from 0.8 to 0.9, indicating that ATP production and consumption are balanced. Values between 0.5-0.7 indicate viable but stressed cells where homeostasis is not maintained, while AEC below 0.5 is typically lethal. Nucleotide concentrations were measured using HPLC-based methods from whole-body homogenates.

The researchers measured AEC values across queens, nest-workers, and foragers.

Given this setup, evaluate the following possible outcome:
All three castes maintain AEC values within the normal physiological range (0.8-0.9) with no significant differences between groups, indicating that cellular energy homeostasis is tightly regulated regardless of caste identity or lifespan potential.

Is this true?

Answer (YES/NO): NO